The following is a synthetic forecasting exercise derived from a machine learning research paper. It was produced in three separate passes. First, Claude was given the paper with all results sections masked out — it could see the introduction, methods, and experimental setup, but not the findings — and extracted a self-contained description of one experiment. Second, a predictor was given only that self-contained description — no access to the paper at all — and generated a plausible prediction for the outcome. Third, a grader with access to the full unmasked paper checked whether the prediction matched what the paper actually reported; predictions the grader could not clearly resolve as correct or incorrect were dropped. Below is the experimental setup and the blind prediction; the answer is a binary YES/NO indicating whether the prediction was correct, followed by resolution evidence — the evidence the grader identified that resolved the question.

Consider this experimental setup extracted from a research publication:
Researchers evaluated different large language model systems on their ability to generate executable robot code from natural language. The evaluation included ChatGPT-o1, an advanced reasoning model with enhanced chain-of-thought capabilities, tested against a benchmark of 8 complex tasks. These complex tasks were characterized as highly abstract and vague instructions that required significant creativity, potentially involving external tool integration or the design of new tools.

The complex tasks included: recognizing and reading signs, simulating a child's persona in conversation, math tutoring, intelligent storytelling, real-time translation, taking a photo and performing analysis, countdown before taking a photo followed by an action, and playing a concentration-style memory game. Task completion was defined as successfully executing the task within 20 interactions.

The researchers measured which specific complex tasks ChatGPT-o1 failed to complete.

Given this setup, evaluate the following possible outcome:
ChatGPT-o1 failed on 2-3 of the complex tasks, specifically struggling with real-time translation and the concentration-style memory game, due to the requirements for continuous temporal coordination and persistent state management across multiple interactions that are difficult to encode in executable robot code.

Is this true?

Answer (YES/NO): NO